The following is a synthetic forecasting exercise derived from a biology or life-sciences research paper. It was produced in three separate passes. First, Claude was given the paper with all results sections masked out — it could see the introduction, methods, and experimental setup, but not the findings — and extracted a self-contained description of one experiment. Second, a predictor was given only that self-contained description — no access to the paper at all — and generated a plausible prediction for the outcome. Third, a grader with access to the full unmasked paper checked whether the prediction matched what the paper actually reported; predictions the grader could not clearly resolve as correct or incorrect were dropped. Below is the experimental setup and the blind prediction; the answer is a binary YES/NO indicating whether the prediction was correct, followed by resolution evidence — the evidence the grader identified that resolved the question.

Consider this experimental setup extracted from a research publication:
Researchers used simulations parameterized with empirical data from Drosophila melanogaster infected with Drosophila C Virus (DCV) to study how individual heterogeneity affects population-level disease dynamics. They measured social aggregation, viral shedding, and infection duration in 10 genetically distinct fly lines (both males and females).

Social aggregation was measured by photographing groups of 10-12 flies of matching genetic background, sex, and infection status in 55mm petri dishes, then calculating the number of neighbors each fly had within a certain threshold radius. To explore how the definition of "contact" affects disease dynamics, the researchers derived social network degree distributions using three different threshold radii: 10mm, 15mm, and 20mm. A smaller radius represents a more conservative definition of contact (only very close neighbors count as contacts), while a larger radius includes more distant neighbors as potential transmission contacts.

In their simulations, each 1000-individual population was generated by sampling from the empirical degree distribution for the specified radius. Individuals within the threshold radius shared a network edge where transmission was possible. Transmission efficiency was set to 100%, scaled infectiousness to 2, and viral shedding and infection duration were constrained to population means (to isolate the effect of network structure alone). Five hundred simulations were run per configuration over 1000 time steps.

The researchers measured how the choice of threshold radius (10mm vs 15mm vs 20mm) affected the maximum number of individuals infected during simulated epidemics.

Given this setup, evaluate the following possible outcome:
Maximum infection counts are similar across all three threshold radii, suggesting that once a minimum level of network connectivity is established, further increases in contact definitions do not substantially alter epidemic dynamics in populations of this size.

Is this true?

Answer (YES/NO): NO